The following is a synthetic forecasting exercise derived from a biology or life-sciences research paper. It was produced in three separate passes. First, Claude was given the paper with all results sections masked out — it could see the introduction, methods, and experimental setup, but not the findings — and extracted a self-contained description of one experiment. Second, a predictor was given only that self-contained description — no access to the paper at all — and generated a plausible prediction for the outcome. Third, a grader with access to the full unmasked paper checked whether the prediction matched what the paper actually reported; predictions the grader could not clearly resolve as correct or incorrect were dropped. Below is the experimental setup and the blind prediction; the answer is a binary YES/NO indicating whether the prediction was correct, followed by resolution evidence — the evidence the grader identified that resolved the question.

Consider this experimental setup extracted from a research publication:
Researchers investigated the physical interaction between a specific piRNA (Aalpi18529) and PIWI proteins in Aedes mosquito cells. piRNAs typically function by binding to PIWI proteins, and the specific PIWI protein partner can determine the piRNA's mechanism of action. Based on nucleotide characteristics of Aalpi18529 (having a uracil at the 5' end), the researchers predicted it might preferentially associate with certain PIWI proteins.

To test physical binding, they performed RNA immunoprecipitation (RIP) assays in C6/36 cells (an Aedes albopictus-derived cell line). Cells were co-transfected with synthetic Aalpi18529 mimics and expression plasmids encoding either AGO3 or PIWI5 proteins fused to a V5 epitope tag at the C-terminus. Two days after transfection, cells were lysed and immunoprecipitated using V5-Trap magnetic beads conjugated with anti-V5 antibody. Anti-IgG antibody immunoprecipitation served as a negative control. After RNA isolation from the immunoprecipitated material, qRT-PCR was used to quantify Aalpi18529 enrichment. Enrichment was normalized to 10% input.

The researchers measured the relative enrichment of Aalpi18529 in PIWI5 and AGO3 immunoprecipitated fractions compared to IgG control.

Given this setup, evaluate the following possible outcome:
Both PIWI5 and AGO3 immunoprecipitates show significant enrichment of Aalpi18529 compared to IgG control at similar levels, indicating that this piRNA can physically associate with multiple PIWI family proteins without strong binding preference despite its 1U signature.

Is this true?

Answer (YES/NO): NO